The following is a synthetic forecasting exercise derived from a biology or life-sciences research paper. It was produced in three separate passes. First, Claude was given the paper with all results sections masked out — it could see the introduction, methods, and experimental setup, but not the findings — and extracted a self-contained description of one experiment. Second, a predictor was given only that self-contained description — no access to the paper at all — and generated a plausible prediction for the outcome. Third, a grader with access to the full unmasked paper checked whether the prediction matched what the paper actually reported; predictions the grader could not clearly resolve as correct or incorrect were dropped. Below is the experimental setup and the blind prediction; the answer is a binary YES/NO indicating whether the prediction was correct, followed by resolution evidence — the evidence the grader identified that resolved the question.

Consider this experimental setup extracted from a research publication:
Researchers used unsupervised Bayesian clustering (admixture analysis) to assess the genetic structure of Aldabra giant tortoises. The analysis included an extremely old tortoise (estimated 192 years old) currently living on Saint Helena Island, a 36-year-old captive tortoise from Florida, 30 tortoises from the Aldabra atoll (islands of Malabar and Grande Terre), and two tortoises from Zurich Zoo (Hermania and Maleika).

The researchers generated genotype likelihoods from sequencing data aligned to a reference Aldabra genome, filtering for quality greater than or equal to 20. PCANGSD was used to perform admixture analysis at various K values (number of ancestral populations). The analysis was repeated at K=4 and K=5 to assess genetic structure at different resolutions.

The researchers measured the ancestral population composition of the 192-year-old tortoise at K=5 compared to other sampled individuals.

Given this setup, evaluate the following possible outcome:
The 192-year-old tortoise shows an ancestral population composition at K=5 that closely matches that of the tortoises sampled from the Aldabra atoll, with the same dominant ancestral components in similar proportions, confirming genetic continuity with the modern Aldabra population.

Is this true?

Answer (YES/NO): NO